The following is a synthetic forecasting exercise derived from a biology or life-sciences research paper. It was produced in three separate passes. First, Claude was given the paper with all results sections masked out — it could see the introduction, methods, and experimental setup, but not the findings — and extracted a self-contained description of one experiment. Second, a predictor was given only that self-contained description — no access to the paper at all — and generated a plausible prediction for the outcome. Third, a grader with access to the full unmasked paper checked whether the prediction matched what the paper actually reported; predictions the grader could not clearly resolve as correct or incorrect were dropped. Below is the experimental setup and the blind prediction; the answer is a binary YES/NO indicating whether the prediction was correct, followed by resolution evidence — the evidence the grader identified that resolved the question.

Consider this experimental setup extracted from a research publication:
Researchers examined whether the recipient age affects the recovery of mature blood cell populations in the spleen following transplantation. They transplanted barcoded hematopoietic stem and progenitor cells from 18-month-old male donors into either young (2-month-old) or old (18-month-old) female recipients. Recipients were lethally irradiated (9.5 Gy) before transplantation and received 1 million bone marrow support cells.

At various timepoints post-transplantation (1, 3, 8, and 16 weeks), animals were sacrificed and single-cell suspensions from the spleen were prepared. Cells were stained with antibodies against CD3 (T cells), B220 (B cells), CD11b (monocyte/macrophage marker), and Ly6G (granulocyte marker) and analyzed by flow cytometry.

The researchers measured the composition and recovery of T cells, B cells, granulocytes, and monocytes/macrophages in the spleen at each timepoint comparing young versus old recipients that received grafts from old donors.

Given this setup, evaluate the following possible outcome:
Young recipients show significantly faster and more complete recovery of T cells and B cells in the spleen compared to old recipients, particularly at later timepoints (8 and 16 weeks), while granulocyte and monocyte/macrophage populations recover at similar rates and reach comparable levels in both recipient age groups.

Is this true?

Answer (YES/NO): NO